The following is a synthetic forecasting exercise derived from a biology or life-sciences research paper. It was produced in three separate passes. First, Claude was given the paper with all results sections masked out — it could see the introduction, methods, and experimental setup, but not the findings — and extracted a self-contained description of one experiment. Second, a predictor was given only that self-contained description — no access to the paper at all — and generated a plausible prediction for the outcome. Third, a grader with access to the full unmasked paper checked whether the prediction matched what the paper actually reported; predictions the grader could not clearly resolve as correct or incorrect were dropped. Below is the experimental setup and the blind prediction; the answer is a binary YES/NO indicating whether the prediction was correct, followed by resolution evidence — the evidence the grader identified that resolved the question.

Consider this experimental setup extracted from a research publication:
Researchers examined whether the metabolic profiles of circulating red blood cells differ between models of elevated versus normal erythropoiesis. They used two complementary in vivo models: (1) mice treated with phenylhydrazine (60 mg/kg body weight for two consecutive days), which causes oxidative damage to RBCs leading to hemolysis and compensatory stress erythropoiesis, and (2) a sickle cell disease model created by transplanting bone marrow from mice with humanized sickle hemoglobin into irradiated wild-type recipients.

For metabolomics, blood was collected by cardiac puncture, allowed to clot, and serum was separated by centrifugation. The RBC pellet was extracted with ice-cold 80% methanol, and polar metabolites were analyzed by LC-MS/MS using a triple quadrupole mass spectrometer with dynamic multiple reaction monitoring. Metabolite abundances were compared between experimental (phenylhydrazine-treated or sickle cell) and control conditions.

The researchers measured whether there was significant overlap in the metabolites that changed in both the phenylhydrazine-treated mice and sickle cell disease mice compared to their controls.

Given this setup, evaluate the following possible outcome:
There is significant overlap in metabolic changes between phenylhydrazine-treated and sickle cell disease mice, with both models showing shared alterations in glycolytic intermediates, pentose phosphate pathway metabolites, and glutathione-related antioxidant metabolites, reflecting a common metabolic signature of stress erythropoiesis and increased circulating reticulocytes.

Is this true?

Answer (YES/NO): NO